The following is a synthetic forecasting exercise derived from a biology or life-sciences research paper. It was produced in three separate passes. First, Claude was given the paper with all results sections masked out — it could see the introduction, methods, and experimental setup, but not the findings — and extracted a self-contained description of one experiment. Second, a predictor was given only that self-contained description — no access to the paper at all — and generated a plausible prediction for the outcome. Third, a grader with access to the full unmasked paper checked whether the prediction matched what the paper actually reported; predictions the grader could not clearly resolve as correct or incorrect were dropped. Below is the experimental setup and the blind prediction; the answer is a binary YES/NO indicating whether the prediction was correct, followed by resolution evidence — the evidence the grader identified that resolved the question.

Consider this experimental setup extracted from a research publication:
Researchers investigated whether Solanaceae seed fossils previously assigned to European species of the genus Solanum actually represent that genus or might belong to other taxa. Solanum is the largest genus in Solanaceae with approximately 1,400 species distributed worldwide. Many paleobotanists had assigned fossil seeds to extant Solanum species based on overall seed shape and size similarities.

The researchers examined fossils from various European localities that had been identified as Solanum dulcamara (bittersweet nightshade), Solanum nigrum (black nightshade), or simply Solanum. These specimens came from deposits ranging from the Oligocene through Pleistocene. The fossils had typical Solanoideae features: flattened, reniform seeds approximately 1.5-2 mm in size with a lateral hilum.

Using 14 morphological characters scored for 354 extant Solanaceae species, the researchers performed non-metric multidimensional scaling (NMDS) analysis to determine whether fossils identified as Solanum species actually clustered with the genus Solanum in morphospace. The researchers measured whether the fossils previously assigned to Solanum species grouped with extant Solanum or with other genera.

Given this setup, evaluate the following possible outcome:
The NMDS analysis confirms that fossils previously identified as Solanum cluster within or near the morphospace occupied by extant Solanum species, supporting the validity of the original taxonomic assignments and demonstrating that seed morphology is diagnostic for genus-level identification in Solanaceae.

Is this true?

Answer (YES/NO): NO